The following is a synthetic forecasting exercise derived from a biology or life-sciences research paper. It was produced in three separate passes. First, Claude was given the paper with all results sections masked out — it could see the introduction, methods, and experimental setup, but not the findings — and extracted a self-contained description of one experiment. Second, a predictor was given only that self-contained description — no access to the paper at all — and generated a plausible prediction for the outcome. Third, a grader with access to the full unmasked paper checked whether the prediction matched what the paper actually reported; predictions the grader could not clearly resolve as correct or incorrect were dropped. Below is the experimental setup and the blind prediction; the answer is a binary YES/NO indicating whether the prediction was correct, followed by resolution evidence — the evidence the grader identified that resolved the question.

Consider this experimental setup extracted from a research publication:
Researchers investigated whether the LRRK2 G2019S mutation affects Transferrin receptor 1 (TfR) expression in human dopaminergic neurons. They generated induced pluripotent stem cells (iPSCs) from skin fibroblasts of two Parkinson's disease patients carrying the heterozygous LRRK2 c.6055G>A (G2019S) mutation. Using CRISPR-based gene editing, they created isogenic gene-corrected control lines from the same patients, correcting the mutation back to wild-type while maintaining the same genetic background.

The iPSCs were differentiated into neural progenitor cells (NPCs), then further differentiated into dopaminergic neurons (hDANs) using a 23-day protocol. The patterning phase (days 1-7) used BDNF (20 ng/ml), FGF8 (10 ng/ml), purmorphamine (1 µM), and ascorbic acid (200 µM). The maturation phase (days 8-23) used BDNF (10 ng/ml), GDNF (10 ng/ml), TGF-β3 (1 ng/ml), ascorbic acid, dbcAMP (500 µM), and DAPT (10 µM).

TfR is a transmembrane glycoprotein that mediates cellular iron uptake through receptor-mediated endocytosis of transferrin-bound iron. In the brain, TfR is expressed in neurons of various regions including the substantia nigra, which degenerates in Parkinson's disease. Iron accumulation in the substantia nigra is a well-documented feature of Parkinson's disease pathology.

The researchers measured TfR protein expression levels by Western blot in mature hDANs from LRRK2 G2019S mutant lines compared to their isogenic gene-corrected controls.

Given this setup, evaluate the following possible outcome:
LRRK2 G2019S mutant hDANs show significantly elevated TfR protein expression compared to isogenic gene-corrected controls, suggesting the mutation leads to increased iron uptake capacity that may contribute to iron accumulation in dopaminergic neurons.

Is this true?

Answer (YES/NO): NO